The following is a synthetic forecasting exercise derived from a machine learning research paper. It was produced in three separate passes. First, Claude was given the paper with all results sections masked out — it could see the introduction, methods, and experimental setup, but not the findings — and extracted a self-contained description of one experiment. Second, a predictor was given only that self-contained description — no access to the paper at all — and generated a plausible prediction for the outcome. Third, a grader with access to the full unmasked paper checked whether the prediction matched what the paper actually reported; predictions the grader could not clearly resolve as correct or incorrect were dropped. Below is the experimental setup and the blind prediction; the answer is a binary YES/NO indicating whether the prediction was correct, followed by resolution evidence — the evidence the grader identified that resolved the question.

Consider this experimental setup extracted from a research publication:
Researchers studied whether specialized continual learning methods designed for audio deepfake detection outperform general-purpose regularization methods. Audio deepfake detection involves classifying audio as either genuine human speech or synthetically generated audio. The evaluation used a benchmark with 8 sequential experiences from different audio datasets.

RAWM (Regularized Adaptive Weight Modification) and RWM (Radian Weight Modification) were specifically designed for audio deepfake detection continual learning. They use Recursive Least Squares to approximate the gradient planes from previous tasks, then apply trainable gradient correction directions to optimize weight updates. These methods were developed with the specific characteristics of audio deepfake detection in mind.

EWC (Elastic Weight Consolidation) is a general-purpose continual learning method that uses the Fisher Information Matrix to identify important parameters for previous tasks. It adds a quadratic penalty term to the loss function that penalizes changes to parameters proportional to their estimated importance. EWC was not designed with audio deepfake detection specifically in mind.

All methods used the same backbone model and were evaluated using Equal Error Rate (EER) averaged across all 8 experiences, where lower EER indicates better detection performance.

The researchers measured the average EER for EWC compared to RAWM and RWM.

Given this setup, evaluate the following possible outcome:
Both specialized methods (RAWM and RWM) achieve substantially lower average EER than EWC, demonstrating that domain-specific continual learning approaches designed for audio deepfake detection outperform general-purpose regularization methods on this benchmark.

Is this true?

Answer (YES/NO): NO